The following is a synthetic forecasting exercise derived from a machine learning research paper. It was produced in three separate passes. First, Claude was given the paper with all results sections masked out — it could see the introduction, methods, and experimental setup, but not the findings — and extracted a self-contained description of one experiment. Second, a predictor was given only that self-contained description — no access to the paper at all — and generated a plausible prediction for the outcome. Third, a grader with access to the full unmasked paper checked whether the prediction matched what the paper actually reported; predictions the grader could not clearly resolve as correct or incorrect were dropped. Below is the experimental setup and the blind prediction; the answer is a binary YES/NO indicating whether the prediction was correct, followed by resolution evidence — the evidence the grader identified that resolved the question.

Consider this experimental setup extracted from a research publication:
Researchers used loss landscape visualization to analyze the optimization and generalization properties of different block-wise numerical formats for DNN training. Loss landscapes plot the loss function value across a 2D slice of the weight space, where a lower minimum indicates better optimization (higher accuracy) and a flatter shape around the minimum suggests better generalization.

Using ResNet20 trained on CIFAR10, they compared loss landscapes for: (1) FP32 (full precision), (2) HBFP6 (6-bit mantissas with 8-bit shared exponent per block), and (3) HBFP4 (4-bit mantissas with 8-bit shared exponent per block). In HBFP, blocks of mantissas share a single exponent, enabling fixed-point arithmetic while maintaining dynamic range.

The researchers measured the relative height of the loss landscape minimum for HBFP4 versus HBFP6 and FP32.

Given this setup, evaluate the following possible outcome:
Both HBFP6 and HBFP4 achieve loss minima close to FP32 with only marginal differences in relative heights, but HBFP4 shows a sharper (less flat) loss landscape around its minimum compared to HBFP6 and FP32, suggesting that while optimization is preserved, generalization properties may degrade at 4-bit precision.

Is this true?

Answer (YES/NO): NO